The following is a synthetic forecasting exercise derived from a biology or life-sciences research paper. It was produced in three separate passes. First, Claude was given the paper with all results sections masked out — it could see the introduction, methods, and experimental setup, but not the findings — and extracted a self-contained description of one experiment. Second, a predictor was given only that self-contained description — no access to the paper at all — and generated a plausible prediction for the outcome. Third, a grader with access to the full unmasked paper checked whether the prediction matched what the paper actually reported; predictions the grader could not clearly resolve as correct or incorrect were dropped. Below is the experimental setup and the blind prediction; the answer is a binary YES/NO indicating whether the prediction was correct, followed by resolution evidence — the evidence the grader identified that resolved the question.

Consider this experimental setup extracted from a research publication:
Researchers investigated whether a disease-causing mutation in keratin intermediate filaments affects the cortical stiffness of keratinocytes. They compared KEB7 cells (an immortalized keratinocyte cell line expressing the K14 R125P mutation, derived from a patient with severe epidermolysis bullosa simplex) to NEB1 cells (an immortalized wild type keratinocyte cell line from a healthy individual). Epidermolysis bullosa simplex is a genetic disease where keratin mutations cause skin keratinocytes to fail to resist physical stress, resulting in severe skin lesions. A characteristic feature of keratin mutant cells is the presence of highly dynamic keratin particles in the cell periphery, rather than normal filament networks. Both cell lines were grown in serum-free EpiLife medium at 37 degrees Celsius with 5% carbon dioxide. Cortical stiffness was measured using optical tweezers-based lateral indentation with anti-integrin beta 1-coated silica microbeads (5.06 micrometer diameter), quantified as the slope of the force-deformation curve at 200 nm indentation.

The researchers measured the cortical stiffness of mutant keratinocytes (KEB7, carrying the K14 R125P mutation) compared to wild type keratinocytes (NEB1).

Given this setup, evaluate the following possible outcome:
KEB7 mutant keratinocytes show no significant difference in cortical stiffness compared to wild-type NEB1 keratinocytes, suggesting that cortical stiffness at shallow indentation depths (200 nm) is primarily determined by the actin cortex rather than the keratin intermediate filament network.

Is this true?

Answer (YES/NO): NO